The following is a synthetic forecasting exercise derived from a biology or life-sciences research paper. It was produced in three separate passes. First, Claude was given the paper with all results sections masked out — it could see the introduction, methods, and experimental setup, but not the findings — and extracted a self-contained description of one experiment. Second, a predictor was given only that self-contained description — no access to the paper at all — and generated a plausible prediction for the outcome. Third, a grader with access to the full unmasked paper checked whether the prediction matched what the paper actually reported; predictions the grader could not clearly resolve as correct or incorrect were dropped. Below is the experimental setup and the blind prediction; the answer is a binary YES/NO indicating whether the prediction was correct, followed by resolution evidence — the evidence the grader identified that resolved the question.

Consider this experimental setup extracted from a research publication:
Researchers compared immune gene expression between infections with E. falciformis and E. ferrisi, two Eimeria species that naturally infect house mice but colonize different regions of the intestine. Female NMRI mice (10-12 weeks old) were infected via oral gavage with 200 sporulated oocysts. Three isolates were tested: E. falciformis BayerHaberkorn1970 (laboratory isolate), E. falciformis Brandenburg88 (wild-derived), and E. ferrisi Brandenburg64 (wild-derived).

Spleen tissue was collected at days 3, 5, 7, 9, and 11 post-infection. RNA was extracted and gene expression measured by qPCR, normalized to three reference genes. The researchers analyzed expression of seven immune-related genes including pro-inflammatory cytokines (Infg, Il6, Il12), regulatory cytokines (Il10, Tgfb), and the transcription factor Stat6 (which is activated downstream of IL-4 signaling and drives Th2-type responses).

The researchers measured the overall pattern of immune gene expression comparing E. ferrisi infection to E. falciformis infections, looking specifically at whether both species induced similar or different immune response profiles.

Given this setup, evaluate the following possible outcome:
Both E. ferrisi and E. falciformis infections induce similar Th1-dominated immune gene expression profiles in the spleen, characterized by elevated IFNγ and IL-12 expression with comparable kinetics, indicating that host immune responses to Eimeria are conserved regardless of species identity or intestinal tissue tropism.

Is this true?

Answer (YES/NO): NO